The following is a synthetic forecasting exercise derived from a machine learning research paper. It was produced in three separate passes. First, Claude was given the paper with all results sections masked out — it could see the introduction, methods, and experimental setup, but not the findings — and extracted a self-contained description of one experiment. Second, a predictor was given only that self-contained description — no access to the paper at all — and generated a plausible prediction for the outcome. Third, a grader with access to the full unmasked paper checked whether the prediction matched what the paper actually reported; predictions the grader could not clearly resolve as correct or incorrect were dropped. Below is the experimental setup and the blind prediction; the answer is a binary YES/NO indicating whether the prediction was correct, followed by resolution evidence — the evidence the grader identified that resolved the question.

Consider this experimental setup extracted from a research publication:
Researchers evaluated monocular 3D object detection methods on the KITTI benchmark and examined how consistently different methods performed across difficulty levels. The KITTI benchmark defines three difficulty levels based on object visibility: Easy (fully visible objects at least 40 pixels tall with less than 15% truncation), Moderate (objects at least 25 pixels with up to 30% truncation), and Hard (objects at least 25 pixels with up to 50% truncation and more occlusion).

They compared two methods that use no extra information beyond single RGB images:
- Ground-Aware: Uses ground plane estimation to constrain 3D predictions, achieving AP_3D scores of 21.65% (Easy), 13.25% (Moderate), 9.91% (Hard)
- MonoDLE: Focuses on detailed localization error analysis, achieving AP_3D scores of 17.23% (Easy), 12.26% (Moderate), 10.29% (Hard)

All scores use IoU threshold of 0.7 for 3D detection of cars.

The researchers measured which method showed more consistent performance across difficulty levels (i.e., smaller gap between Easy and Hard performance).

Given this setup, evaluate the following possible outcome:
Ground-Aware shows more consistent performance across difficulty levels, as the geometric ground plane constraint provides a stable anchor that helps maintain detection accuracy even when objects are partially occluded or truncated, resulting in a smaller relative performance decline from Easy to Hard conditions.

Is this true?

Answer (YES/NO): NO